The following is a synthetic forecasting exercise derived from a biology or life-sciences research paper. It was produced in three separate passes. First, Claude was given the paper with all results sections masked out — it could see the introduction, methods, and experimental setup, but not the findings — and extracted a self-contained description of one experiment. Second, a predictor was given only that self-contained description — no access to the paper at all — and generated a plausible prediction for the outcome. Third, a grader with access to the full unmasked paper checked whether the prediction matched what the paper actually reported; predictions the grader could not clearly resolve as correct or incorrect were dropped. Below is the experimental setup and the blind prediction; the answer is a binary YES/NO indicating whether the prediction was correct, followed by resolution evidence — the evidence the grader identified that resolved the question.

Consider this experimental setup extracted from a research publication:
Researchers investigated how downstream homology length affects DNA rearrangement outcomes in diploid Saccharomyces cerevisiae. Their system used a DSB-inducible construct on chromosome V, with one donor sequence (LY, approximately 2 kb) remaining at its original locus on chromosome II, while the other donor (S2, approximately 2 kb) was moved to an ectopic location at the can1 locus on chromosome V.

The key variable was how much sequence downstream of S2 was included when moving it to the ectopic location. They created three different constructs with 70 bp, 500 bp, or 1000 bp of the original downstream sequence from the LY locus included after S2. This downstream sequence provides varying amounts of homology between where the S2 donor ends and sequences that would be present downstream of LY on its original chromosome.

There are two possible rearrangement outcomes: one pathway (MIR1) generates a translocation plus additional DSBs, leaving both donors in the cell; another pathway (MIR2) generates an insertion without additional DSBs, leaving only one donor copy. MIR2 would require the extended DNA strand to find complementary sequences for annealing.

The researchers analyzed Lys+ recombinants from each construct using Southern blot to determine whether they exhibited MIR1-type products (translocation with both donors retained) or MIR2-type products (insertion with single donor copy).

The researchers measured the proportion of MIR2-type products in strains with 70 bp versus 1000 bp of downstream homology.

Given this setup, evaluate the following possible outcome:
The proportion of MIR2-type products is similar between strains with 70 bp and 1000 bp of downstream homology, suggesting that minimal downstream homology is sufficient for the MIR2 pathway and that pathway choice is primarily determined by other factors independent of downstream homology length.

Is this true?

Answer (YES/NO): NO